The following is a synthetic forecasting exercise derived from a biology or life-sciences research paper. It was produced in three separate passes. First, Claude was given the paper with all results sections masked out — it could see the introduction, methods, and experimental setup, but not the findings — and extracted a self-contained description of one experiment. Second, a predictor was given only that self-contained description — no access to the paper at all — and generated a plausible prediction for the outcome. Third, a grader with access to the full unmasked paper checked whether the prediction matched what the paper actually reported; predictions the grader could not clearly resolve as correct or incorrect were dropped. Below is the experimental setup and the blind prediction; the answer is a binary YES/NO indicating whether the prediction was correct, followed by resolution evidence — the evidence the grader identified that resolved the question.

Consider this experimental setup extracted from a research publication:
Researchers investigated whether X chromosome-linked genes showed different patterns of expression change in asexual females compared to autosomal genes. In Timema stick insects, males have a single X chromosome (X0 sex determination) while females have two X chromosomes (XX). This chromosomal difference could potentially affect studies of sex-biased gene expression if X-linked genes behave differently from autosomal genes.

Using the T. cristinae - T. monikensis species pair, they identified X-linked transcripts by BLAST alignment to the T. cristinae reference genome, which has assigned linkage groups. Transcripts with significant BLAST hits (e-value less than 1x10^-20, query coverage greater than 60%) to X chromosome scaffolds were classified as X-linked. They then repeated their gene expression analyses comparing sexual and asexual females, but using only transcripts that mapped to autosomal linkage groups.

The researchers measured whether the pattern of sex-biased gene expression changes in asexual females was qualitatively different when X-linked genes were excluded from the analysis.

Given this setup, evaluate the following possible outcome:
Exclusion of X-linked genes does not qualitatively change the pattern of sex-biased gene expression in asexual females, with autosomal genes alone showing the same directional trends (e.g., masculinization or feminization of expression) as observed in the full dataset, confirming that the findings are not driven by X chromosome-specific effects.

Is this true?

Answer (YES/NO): YES